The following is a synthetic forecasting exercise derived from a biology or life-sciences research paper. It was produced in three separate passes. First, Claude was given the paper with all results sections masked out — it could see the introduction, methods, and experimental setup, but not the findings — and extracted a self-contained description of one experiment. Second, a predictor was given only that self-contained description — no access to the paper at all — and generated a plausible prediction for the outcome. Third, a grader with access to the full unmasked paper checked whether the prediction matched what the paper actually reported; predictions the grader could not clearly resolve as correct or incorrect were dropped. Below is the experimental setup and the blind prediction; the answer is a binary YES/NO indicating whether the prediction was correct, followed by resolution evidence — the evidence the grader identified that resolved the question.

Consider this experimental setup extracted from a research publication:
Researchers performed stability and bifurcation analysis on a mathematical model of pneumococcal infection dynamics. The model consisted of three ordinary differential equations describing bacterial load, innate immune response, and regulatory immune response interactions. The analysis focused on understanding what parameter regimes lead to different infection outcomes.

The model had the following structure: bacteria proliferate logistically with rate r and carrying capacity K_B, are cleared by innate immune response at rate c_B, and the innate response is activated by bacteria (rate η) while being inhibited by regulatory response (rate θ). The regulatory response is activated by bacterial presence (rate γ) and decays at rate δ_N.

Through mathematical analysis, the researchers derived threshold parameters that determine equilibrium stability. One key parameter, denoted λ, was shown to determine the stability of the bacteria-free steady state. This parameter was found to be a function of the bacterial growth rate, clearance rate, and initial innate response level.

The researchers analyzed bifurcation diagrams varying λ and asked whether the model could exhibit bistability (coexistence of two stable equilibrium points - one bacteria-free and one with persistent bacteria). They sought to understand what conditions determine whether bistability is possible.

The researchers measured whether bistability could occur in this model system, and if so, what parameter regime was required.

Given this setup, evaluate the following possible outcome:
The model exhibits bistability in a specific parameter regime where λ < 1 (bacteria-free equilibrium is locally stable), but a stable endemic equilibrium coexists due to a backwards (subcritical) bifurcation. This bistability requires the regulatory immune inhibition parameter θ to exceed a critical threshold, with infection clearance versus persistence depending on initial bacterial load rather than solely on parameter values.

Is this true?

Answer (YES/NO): NO